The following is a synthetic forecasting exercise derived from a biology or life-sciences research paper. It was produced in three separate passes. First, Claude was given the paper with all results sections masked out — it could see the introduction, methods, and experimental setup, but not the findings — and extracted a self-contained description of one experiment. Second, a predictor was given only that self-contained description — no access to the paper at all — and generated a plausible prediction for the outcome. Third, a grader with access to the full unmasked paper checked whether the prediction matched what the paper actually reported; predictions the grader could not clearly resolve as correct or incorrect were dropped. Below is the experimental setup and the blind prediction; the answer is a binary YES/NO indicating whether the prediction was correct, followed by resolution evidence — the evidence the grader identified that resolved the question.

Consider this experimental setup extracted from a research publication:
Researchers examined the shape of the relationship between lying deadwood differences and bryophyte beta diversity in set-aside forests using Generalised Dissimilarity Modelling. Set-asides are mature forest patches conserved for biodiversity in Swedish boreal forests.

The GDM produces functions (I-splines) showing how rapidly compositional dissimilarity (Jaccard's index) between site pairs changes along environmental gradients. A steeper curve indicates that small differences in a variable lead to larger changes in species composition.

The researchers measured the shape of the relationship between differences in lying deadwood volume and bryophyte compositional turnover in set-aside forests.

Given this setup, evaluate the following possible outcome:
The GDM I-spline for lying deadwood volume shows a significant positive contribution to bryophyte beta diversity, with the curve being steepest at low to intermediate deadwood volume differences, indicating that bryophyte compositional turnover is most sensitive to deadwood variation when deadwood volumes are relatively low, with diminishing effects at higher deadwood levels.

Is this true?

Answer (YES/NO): YES